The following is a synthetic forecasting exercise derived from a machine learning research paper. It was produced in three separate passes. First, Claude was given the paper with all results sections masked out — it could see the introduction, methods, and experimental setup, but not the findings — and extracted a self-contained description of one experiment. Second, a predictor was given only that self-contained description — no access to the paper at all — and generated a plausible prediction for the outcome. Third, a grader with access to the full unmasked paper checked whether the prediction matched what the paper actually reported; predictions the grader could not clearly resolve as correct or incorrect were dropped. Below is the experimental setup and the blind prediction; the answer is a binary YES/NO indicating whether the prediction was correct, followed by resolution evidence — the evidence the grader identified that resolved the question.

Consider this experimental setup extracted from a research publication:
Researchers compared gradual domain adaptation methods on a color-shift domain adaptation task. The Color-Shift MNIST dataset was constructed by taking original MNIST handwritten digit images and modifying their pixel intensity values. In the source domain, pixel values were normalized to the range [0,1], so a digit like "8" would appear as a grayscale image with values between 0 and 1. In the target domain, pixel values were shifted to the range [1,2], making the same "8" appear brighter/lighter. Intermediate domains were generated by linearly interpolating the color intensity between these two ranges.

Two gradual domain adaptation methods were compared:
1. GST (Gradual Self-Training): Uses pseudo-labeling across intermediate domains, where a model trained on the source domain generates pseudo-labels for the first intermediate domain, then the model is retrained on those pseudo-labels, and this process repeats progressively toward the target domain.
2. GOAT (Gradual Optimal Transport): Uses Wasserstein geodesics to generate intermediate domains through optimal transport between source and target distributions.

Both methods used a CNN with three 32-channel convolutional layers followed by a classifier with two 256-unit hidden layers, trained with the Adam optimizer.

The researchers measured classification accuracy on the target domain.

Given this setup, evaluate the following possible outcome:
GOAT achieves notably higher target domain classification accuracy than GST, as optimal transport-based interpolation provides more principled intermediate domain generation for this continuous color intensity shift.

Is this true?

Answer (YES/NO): YES